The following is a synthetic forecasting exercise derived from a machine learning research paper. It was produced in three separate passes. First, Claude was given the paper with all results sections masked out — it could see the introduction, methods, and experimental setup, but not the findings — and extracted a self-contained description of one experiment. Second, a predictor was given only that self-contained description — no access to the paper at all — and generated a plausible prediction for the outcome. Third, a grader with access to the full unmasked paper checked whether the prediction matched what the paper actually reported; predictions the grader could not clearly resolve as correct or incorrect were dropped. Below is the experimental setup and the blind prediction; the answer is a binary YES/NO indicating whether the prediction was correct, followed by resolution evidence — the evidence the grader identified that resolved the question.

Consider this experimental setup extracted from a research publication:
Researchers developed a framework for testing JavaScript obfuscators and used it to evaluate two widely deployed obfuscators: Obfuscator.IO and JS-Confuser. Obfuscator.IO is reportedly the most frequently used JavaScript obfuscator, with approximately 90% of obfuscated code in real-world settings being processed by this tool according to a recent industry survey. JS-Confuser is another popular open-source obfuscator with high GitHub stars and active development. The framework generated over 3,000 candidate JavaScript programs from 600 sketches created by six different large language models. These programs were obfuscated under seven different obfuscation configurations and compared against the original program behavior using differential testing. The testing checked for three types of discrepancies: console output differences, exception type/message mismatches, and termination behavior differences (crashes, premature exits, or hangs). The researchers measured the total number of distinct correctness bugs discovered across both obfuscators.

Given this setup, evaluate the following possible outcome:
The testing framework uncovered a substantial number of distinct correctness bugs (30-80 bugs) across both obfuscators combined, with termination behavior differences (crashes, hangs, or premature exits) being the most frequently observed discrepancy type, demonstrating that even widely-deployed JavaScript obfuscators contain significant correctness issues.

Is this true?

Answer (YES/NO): NO